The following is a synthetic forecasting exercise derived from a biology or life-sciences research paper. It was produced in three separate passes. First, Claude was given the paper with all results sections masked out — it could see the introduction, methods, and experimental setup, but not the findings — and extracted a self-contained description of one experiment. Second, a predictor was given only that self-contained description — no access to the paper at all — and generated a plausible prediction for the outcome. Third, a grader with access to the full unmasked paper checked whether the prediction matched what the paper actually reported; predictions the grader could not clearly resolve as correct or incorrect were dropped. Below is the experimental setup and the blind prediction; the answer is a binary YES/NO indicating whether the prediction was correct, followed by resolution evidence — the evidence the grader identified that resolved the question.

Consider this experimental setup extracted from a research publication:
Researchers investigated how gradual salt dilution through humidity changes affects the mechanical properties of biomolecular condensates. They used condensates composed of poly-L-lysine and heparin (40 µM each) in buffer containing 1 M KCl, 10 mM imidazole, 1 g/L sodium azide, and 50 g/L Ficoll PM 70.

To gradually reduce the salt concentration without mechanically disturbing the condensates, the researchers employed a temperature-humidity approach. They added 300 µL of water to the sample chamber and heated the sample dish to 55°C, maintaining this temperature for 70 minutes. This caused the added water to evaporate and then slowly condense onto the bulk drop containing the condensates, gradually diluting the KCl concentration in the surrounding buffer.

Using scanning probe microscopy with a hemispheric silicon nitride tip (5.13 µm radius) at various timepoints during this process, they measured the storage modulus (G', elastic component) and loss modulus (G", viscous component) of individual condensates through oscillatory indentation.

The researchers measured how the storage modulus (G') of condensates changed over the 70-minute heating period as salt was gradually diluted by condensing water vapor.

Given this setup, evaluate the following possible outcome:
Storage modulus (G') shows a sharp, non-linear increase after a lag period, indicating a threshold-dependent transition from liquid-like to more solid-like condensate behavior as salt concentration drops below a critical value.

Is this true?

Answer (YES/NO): NO